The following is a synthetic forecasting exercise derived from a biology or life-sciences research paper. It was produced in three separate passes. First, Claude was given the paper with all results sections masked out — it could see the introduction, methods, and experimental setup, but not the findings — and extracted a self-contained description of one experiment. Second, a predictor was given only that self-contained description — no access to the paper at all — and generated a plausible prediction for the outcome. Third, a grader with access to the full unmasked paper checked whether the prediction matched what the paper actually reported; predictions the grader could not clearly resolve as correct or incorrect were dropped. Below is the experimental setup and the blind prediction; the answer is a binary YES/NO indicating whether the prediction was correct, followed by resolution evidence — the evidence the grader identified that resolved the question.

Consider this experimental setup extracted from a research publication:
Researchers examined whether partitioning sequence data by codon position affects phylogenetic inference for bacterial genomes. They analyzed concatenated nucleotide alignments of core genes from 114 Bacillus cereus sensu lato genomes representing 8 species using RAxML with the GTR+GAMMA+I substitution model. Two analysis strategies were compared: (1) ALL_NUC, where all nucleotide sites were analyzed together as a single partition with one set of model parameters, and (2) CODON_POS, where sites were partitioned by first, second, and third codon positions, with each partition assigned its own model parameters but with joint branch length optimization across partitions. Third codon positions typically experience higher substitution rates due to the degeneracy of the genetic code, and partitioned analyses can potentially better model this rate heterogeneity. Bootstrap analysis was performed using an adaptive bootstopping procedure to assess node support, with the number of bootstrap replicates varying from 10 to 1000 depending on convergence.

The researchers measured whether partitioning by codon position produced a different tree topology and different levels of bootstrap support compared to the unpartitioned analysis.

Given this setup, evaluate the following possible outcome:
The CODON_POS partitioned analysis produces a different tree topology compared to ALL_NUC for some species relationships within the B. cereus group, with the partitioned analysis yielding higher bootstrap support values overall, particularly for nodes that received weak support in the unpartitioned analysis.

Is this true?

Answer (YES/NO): NO